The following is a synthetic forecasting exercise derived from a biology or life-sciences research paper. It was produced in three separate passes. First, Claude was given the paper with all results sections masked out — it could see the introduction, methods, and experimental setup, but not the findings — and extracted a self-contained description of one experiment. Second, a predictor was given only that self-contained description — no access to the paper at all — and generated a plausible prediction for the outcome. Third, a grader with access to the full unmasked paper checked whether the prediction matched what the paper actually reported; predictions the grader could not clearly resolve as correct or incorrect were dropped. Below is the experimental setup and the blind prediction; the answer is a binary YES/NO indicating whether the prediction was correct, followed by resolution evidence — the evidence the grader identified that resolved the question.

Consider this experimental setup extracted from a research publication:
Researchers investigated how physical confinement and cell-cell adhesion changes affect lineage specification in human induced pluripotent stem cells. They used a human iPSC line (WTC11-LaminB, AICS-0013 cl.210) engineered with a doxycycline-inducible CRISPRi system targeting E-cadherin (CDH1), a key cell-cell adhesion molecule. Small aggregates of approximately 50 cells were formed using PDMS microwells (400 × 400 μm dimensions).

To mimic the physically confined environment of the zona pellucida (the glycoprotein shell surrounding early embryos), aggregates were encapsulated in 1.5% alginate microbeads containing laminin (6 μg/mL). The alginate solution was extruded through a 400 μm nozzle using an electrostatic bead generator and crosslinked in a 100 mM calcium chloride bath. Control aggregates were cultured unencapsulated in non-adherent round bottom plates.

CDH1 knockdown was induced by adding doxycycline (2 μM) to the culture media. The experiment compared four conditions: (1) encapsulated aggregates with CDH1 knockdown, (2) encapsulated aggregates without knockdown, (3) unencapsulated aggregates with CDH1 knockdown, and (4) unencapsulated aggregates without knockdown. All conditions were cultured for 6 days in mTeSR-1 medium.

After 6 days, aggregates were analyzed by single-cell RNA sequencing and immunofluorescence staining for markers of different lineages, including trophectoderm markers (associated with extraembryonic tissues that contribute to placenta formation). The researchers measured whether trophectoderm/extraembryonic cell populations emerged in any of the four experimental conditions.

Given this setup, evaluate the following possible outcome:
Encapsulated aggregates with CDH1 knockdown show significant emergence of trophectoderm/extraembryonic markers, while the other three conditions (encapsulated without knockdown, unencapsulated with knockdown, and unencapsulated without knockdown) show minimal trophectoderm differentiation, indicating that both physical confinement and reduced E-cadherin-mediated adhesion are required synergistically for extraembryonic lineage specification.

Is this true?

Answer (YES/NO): YES